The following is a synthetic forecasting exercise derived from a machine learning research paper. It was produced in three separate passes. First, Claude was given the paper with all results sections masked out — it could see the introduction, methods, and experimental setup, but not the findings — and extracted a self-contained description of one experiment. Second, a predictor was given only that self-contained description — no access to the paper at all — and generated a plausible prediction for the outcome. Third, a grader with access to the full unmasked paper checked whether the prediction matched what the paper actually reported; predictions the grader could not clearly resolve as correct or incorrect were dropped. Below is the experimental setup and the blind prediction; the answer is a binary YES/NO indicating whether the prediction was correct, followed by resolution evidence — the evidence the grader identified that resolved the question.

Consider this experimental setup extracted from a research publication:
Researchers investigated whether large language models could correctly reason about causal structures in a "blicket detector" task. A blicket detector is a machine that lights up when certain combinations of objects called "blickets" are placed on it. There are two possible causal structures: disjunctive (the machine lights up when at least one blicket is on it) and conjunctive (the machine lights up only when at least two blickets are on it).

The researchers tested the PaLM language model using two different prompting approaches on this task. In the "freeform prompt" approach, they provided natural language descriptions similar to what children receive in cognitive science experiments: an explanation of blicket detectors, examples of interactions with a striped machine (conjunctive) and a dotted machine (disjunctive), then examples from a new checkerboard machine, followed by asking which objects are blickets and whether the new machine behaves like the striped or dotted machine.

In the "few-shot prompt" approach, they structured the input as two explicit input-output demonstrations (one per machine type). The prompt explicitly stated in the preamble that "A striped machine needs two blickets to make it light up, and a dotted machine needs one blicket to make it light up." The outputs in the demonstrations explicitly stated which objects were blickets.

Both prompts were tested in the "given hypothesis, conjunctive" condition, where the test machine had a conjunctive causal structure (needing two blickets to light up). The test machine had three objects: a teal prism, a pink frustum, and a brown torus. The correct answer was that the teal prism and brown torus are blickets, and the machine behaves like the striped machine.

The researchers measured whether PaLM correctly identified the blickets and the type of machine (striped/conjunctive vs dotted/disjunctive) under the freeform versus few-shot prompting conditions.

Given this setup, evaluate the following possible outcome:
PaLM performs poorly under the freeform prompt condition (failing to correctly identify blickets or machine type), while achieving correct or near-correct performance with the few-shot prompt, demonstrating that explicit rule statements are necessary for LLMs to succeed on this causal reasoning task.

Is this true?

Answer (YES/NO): NO